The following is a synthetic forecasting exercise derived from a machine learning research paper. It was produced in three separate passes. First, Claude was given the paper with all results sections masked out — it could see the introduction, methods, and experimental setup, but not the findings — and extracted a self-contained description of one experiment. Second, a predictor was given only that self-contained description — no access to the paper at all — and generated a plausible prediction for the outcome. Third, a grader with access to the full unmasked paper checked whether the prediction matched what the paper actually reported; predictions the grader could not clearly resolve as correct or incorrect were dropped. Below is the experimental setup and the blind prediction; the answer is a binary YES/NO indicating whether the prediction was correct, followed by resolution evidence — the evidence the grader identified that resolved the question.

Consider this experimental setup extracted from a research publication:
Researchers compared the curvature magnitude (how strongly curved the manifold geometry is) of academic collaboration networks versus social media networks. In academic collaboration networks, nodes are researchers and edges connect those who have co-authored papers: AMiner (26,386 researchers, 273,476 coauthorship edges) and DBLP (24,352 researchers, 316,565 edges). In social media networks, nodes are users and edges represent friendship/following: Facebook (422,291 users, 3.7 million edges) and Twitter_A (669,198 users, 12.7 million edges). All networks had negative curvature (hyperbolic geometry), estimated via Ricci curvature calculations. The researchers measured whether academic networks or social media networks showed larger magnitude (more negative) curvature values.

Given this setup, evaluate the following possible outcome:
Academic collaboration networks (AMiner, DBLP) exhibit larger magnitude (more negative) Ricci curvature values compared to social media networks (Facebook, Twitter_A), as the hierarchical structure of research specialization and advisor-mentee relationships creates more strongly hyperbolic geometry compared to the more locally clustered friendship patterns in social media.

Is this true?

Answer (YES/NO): YES